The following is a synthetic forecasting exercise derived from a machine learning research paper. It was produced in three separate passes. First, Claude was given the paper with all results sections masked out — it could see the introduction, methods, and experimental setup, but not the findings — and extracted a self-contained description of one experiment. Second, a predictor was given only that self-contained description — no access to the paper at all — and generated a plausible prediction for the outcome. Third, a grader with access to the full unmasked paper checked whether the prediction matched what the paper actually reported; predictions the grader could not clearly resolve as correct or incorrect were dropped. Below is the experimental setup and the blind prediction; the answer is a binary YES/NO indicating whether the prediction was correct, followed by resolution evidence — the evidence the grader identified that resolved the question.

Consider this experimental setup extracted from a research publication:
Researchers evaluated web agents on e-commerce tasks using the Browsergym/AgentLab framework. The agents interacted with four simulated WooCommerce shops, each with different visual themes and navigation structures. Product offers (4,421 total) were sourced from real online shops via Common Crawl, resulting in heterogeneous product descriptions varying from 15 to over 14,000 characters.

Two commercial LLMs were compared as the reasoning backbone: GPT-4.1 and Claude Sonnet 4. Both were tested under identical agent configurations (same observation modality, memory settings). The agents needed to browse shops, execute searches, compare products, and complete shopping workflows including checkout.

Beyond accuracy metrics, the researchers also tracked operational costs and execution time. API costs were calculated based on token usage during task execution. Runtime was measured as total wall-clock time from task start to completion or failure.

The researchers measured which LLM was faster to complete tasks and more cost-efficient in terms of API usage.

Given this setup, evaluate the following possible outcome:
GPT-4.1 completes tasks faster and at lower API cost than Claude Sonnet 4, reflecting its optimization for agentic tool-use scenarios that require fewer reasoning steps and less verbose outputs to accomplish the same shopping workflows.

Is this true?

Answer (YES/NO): YES